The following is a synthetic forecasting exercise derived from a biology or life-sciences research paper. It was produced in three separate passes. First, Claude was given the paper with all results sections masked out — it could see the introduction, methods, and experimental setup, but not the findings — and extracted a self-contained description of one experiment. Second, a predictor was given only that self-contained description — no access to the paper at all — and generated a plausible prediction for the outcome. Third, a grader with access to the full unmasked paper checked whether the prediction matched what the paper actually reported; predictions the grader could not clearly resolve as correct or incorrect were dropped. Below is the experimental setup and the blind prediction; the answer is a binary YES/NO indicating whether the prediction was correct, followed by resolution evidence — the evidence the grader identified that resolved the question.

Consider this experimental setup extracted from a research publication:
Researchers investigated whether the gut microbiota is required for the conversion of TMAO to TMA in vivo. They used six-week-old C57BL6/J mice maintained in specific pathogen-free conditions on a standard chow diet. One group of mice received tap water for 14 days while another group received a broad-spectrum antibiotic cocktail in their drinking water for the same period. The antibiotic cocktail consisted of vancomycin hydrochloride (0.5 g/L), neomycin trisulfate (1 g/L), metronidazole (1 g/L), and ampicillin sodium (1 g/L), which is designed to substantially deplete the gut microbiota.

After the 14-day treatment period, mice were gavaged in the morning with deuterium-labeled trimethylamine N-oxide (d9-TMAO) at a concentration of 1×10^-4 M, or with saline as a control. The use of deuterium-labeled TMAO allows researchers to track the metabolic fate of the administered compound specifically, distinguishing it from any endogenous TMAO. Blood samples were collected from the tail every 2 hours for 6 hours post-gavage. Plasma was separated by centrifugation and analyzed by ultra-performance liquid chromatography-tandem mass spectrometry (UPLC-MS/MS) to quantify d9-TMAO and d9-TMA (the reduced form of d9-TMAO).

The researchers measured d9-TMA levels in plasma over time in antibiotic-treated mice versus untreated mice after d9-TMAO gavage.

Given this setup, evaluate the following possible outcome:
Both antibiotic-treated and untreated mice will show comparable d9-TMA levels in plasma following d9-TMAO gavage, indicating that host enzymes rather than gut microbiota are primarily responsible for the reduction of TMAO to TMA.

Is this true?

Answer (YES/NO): NO